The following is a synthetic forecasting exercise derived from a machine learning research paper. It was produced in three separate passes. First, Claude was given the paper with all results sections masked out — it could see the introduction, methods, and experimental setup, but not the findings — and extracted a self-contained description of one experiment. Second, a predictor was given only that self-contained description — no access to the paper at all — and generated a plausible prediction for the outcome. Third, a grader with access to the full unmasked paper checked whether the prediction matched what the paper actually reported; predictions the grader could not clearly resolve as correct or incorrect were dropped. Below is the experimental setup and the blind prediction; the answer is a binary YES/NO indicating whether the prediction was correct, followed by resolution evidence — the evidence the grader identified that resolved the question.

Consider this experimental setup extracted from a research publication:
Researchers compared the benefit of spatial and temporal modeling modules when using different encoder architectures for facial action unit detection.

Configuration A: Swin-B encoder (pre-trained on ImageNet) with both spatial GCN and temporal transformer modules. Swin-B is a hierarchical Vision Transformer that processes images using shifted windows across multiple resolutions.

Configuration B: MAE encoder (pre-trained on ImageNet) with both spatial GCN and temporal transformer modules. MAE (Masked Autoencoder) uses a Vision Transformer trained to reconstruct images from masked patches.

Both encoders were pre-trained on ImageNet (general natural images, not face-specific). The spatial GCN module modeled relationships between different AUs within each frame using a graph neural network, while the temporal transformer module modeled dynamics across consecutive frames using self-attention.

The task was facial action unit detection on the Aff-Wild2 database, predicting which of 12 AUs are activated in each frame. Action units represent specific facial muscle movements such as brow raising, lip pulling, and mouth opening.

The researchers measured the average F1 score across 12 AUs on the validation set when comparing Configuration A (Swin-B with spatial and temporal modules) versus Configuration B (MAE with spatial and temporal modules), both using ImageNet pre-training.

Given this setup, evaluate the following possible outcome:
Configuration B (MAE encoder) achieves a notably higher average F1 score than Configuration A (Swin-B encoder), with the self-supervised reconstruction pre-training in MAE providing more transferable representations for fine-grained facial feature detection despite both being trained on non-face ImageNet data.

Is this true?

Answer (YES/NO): NO